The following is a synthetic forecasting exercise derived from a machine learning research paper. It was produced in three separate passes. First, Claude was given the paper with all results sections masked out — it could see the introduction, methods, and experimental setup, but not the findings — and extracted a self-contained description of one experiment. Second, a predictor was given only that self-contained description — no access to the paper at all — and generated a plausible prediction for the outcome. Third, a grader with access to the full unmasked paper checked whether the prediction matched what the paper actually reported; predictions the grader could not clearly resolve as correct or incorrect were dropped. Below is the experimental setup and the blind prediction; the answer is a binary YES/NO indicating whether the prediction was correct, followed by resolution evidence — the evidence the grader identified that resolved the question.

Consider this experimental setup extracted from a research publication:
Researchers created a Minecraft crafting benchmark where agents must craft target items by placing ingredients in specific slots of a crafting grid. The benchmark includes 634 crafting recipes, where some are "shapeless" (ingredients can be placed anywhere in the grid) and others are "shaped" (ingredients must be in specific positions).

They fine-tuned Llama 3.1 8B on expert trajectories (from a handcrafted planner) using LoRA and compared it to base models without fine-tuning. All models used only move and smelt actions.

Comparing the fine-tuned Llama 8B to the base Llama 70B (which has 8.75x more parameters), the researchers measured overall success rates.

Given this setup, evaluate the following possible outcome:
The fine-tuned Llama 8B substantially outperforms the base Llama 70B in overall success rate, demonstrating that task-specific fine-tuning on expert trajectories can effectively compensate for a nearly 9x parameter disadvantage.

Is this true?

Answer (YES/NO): YES